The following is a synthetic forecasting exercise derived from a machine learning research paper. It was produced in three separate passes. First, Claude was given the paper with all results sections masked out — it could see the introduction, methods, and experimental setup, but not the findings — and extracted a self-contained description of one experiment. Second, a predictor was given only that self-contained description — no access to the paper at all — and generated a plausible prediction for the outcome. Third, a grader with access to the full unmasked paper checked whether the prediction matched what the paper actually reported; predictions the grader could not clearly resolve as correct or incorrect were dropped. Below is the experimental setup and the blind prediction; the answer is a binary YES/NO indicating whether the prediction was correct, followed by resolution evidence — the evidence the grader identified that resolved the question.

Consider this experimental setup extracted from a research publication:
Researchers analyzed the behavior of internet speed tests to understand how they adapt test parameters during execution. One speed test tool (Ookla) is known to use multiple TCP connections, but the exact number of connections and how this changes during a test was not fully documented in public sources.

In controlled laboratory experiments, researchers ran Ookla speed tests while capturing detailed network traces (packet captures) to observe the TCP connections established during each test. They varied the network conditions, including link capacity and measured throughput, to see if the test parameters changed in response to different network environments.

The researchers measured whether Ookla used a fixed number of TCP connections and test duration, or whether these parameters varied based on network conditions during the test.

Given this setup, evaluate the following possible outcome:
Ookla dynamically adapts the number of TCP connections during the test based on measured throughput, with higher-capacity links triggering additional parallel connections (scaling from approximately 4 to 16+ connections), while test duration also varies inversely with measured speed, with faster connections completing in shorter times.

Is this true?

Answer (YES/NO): NO